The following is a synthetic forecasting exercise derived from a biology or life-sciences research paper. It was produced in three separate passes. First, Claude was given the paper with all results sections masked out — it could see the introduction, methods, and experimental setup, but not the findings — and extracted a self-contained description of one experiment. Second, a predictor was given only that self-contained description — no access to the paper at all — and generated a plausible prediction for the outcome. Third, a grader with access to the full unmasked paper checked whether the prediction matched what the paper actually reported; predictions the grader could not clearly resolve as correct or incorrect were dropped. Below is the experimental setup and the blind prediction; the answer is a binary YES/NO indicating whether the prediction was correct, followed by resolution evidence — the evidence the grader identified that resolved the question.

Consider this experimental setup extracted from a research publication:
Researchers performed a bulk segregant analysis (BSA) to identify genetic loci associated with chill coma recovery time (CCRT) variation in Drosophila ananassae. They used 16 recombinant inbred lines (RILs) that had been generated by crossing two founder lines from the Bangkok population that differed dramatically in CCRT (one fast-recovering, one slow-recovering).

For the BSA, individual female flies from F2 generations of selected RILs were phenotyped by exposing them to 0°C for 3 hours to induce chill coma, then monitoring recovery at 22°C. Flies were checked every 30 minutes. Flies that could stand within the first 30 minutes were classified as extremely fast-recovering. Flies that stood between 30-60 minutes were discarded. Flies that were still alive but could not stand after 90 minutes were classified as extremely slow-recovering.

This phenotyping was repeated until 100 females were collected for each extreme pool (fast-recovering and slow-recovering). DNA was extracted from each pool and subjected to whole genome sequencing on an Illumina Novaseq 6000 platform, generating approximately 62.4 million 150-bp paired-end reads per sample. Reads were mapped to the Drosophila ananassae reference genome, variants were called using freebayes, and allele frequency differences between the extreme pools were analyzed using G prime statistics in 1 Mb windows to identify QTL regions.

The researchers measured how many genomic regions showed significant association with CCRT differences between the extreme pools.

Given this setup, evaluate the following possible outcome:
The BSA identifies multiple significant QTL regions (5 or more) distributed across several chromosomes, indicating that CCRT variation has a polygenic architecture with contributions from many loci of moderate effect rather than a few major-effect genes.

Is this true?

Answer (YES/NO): YES